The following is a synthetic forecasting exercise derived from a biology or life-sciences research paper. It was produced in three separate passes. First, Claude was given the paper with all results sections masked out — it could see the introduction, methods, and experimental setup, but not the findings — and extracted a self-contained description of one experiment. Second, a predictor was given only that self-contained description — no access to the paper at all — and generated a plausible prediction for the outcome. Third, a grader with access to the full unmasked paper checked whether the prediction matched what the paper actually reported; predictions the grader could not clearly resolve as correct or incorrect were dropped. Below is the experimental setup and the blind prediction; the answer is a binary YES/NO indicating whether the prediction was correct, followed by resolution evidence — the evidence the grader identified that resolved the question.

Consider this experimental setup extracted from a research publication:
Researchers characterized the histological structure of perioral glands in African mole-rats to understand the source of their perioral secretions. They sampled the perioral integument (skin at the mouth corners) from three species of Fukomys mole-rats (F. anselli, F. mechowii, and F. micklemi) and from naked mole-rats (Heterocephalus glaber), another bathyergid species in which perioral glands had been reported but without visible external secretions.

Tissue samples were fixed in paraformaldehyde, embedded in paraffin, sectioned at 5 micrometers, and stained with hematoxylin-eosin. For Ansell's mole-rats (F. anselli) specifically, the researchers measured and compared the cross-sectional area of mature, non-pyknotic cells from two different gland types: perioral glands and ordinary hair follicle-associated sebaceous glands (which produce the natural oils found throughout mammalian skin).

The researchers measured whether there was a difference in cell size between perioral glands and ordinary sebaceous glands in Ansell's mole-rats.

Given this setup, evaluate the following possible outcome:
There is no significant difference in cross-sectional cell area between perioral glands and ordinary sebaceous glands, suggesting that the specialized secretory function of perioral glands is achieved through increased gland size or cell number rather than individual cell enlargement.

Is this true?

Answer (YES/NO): NO